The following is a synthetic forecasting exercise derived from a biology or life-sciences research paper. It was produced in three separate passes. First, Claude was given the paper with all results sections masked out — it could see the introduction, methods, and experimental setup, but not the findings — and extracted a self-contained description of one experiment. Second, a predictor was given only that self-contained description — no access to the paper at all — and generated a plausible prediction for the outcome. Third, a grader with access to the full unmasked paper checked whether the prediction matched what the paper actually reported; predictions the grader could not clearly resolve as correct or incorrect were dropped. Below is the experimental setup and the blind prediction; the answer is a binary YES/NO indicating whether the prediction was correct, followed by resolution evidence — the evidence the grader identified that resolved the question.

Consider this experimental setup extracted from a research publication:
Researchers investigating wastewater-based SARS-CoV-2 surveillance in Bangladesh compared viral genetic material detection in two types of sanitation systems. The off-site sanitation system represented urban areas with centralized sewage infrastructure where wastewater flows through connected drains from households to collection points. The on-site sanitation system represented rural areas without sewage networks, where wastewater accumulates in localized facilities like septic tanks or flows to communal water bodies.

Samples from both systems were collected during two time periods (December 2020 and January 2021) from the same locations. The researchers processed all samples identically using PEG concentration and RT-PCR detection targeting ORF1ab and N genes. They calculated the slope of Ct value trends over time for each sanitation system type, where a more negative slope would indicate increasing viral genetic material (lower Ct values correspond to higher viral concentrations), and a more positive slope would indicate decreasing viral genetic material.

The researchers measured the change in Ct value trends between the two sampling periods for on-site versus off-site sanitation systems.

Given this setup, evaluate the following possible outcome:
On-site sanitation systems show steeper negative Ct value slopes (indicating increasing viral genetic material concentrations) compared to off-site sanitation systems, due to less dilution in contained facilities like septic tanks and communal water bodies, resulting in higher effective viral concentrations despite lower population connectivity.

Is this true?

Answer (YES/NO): YES